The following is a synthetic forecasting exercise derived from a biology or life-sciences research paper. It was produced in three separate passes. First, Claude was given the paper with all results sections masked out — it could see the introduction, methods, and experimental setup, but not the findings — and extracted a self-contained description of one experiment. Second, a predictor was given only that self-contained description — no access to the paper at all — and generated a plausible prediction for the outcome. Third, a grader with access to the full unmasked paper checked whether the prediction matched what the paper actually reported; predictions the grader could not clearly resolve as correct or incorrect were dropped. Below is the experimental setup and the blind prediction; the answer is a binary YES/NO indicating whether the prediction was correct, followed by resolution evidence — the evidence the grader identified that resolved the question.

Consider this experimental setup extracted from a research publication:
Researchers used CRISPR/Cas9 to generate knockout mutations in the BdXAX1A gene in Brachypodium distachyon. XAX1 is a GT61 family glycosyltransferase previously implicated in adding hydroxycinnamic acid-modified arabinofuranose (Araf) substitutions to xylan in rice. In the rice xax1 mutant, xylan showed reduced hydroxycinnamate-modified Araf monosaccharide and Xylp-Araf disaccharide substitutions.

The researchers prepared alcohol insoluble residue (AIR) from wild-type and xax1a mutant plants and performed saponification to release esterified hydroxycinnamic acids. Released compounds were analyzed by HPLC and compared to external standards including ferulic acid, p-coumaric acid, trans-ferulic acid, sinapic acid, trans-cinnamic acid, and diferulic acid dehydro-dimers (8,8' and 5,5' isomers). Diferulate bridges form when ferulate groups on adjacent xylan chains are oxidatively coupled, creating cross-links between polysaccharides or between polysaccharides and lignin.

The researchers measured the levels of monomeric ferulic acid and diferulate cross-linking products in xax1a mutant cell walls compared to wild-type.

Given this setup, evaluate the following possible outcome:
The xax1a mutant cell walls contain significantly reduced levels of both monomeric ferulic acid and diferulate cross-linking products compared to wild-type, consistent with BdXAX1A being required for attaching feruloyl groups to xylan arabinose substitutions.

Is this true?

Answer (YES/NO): YES